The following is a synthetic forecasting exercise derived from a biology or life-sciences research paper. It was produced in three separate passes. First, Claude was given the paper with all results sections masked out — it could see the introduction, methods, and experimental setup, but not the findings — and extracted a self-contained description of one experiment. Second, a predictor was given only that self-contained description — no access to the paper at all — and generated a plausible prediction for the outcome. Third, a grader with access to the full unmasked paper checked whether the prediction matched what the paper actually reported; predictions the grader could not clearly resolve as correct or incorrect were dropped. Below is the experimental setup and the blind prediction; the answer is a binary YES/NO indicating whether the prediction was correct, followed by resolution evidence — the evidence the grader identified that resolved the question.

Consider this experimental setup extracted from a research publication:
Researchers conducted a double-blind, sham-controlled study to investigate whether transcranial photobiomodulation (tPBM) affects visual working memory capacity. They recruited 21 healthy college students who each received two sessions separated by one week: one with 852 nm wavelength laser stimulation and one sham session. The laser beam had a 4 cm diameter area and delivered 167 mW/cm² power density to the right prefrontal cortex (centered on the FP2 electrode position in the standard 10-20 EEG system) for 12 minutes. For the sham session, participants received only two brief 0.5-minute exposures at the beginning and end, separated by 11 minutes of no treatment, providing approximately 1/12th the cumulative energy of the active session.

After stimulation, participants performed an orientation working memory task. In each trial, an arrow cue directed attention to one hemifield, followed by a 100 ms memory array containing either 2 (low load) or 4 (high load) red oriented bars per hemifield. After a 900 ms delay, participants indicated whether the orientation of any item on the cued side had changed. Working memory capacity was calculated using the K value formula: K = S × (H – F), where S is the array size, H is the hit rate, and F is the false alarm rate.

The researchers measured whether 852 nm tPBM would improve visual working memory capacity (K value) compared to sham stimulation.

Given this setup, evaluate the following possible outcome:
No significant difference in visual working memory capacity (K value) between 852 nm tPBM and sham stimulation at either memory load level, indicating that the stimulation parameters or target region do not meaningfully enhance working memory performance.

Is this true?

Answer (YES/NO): YES